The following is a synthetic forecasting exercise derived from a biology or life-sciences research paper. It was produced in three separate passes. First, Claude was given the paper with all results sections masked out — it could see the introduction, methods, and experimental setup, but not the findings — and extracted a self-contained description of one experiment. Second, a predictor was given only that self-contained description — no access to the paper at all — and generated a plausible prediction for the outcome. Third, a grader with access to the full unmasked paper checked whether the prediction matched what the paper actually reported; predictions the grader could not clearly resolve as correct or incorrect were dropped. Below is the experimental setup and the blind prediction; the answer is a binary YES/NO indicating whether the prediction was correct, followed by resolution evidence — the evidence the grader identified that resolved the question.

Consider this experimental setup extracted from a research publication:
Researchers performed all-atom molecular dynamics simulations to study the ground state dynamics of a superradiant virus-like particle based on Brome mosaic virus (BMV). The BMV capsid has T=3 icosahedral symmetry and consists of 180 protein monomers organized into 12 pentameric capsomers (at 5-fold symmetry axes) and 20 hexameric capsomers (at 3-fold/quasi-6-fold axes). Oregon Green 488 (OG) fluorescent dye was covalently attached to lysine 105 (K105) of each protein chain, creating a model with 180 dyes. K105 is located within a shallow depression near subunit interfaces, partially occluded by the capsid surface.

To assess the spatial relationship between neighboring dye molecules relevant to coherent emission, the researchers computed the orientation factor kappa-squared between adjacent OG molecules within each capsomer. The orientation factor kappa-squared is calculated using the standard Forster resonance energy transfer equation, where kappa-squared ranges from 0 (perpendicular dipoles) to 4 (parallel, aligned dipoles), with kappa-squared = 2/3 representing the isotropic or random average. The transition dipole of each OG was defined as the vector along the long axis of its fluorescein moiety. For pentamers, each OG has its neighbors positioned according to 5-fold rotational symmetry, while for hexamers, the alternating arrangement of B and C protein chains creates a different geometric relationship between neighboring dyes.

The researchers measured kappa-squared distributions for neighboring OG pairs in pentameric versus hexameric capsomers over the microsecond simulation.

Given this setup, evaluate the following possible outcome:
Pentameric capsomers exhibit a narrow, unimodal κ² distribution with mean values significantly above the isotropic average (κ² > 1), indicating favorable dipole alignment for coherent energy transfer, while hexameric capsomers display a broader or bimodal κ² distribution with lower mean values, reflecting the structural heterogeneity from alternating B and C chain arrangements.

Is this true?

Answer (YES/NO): NO